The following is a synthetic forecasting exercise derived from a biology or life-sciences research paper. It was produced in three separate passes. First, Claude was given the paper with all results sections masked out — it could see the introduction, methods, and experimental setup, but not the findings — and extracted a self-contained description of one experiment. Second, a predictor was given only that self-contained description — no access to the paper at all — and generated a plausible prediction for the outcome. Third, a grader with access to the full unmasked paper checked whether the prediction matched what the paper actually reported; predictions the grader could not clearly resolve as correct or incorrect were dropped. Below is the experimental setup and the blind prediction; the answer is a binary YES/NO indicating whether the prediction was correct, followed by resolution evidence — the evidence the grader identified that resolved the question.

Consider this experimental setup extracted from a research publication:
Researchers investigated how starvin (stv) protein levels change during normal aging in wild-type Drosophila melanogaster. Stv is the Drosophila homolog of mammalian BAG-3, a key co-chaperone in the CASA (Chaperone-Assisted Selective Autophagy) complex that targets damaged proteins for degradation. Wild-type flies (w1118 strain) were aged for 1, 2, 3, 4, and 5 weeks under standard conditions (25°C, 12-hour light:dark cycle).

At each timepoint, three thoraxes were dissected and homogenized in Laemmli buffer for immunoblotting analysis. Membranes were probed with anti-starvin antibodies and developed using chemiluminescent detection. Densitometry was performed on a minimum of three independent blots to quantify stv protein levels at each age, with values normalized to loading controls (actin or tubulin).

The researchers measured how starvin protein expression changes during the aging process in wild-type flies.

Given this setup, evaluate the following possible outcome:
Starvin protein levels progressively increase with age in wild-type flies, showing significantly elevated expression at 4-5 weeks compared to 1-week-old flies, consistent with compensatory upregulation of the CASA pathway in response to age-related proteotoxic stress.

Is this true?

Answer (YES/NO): NO